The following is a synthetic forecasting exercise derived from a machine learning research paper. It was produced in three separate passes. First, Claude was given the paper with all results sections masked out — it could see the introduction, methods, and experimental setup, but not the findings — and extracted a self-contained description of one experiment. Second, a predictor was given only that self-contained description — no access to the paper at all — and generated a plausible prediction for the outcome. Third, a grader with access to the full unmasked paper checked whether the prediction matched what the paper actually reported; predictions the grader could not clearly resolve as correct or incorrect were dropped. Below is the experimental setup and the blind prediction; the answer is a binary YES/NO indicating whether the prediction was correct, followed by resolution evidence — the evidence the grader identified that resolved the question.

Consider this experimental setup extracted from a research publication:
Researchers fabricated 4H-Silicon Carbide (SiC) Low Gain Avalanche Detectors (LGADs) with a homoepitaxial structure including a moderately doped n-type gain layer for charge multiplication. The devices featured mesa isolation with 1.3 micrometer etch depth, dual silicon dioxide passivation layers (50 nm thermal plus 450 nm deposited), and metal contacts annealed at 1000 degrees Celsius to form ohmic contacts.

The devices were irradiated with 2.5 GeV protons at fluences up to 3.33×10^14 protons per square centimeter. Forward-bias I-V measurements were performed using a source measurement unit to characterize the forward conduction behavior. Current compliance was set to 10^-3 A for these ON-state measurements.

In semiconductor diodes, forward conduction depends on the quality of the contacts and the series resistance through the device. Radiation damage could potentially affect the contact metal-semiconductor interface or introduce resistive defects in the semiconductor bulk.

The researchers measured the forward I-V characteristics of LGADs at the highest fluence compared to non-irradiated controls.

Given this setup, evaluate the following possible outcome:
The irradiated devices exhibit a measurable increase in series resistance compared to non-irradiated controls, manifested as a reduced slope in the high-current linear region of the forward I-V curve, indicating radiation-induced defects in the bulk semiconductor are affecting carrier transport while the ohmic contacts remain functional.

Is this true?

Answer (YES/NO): YES